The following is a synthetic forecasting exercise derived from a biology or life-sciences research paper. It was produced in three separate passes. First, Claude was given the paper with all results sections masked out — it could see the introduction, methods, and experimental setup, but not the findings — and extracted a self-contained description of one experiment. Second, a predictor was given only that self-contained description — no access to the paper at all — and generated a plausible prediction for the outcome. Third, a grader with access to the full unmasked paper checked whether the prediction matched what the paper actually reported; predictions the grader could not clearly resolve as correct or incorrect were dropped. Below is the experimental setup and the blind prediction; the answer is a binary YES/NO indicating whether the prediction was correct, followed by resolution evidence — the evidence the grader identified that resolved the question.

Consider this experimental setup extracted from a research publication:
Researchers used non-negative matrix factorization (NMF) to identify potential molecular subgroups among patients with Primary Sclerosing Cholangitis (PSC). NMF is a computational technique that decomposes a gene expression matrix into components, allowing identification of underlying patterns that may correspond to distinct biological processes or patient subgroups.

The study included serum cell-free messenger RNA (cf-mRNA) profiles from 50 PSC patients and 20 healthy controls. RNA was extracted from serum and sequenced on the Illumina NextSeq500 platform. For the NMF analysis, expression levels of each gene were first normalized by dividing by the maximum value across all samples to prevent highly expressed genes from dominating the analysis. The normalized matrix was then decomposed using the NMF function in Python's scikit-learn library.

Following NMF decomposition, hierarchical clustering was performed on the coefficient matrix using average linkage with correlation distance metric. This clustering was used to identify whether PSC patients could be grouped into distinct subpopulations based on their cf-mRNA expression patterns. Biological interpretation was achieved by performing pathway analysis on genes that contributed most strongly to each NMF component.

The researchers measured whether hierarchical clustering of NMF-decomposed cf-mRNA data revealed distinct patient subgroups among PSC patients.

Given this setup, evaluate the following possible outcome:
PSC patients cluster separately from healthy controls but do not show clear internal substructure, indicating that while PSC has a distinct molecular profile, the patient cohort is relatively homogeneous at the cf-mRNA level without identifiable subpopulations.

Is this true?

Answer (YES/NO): NO